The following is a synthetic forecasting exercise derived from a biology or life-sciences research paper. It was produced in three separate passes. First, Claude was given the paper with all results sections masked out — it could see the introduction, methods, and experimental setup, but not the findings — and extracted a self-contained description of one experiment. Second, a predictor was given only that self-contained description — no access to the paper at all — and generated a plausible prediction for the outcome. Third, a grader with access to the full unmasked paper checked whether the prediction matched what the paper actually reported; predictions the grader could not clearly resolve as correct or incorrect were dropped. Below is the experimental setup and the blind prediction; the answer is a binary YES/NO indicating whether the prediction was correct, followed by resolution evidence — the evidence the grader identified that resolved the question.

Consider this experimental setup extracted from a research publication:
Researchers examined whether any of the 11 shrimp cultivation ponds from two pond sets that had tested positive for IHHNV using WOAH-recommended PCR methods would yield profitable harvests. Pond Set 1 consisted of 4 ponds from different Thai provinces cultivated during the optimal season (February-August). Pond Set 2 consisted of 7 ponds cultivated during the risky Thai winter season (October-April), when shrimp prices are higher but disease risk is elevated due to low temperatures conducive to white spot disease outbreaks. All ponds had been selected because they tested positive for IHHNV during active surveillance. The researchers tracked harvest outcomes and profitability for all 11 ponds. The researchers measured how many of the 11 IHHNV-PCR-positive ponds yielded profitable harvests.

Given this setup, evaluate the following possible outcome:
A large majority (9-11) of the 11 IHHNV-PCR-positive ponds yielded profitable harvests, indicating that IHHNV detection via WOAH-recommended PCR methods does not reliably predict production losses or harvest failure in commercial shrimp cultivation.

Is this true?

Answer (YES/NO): YES